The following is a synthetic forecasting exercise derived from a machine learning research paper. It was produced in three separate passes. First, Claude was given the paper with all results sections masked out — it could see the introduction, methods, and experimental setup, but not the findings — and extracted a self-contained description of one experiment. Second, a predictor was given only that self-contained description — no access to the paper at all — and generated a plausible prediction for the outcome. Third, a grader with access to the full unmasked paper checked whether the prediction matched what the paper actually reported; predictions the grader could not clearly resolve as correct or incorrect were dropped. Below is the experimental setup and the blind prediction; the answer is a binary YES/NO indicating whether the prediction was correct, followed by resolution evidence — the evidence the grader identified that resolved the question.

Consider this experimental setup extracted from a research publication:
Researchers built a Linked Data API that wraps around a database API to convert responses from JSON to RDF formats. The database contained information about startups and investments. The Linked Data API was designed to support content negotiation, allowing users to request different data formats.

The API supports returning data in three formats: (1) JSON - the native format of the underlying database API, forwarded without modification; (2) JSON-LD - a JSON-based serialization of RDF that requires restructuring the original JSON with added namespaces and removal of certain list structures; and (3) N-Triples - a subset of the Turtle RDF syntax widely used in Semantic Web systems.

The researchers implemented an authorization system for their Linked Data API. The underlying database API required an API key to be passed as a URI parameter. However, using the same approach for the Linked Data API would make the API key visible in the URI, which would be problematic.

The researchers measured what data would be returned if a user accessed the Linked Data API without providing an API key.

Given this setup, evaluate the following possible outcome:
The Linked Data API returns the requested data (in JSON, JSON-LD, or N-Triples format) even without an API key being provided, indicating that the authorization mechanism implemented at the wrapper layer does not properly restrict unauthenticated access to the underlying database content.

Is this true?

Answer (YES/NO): NO